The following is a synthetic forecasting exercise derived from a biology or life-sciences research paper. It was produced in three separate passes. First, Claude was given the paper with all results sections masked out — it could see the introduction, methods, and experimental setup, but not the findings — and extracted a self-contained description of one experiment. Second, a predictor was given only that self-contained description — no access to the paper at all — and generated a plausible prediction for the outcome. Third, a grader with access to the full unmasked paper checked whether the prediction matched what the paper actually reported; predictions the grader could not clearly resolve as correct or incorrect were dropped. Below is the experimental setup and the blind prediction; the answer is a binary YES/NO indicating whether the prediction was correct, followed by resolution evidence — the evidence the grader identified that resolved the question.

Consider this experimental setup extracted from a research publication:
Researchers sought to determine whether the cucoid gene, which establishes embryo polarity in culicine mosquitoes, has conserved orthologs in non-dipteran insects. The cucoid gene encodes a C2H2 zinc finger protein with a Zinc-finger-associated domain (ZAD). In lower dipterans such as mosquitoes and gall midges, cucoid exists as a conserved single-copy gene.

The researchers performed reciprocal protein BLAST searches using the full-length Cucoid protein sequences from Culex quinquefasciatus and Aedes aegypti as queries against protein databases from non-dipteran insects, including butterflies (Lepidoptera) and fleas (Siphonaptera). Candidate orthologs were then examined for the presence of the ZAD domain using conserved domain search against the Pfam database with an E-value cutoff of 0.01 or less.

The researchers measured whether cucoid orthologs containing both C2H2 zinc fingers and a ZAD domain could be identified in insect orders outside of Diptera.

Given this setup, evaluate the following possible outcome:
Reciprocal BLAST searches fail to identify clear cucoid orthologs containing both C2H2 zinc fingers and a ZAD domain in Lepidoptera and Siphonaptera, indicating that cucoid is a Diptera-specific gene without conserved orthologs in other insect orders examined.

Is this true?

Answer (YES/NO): NO